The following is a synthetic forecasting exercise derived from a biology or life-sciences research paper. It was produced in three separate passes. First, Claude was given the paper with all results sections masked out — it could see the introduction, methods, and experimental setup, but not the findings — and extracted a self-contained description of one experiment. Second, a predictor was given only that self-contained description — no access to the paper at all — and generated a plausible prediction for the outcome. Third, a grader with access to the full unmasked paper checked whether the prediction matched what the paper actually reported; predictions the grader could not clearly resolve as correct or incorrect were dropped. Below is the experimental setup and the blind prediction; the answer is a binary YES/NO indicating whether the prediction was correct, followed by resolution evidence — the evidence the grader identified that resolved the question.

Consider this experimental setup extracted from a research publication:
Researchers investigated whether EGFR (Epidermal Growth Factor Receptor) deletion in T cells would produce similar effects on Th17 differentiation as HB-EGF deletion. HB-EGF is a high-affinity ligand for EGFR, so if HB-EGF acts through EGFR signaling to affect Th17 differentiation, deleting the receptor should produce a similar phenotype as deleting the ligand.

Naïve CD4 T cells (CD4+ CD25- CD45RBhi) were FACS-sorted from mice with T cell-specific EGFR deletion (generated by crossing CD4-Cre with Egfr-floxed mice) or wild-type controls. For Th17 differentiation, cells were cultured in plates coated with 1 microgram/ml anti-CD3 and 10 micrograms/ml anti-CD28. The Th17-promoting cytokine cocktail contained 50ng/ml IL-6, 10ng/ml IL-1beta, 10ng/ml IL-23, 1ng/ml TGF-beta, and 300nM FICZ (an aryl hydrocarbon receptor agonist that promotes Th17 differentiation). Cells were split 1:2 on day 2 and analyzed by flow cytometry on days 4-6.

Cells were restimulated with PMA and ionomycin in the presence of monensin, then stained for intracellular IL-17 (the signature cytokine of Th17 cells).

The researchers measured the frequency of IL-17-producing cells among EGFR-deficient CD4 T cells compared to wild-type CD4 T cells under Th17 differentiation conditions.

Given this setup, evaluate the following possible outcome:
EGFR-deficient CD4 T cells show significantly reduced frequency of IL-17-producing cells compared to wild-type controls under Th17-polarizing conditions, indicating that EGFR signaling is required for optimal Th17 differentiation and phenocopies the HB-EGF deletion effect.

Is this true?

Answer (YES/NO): NO